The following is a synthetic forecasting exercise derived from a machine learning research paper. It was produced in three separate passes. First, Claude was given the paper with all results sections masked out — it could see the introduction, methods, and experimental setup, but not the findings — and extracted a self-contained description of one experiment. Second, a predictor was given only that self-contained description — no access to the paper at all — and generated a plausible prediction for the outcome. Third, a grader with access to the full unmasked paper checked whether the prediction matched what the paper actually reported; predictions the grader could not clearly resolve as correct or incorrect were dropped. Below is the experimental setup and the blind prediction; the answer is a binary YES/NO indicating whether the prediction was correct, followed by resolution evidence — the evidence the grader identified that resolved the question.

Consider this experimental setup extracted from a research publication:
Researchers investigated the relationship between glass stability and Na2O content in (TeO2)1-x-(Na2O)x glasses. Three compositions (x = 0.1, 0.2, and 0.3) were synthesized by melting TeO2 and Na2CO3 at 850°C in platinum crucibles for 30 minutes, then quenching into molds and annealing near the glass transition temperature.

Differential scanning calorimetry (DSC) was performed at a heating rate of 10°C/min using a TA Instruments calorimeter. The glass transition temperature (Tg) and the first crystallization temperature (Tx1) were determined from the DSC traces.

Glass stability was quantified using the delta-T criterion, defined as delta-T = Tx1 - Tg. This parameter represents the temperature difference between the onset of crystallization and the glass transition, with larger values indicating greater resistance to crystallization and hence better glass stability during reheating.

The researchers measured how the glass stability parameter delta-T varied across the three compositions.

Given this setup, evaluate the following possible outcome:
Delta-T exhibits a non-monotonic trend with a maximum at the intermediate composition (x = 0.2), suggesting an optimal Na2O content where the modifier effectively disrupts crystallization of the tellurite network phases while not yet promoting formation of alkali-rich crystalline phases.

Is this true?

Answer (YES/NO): YES